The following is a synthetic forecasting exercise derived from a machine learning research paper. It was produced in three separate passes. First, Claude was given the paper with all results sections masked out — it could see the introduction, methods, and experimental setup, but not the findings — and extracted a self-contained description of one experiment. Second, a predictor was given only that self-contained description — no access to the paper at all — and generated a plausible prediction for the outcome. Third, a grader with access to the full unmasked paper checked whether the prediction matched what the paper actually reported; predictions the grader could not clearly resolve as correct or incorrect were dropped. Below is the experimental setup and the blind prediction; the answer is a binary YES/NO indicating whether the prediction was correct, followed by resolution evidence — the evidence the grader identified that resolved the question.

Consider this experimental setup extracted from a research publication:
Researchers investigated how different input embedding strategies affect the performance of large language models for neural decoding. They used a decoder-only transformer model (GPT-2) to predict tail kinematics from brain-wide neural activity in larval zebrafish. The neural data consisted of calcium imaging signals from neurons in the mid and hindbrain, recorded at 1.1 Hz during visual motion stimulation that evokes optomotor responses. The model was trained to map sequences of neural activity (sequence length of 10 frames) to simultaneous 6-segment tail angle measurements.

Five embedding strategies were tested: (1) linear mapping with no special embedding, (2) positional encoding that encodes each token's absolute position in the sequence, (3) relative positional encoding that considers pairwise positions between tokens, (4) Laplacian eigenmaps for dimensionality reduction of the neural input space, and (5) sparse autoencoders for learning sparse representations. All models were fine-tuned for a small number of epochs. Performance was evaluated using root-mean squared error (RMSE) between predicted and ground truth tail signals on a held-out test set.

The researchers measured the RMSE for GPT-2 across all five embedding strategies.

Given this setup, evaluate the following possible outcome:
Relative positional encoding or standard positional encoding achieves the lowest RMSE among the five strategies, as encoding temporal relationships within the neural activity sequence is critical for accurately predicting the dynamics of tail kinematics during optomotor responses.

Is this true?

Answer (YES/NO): YES